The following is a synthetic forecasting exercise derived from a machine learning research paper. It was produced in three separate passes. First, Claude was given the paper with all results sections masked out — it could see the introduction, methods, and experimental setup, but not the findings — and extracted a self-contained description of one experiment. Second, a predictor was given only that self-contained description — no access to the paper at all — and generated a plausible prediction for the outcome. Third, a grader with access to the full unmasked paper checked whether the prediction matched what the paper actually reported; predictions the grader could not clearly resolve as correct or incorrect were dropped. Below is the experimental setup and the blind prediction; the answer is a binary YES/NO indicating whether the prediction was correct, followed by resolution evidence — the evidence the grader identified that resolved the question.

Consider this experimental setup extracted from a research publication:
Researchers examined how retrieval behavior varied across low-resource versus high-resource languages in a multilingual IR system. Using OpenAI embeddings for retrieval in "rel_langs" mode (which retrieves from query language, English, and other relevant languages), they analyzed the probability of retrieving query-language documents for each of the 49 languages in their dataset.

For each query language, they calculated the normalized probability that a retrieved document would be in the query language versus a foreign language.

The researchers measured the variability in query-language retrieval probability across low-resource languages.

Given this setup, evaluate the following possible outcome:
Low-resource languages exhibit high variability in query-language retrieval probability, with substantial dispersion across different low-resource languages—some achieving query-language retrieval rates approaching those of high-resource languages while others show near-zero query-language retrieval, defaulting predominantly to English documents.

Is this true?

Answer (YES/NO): YES